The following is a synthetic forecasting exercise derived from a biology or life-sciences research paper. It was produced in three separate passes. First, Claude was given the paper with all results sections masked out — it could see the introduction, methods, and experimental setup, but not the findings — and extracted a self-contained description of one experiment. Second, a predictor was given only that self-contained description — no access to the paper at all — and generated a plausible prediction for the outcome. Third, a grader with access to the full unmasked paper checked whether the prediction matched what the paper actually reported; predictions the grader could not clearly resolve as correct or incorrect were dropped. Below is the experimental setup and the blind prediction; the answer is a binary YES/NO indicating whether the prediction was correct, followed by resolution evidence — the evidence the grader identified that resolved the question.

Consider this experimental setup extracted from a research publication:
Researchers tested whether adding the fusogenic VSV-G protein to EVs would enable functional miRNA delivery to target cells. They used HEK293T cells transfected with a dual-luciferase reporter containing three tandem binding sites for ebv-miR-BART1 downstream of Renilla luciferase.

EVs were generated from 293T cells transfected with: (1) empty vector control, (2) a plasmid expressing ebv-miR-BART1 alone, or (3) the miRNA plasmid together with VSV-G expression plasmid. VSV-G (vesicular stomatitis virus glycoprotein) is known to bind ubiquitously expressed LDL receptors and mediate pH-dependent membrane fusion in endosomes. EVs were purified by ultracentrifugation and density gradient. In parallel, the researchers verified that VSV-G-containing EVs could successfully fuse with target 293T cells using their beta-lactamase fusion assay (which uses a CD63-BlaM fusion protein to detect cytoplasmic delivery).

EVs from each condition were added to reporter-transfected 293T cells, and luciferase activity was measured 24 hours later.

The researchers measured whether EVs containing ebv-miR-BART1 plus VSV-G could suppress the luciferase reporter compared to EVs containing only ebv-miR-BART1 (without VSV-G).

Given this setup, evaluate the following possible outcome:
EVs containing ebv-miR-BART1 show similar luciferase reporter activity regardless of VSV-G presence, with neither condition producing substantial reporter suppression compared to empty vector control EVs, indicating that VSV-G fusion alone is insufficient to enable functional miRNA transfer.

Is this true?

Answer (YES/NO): YES